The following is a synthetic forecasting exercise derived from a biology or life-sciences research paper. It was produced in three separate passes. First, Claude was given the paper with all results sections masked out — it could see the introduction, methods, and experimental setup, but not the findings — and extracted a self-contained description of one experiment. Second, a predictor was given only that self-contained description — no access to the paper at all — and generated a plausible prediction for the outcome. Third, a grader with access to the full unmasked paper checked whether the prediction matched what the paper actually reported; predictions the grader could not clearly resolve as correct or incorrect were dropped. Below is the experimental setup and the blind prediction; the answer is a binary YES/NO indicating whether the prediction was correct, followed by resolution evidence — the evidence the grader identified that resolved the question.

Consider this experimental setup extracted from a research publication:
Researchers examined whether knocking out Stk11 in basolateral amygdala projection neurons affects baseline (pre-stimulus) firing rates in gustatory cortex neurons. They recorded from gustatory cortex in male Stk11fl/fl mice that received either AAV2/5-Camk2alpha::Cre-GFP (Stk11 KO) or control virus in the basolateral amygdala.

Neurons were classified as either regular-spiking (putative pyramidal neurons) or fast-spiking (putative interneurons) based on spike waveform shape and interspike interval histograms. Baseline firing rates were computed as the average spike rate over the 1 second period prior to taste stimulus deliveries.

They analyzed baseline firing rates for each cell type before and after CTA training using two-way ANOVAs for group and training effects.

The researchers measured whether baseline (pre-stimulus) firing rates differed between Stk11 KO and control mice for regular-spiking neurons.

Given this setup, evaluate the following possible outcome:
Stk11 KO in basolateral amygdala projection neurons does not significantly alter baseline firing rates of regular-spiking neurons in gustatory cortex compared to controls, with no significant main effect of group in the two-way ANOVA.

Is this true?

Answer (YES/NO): NO